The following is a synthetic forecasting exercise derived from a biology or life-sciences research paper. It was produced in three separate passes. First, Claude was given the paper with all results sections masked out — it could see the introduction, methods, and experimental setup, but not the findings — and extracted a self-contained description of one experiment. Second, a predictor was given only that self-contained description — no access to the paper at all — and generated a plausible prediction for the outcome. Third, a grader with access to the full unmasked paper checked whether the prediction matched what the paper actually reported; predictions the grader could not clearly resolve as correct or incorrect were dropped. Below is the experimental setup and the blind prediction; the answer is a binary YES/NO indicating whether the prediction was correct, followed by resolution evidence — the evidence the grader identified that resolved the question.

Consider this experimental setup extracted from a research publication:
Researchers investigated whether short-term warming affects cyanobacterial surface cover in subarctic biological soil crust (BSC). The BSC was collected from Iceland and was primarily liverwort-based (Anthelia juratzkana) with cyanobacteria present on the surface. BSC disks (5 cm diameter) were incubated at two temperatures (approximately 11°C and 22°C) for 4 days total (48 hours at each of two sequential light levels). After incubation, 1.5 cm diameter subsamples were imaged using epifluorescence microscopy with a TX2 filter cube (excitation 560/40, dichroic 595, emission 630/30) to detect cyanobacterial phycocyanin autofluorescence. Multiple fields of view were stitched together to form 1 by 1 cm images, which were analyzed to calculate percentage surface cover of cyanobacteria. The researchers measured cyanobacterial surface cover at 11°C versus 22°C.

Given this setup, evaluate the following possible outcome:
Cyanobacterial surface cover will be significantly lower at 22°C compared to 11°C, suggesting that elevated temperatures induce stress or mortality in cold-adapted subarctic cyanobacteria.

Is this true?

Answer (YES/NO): NO